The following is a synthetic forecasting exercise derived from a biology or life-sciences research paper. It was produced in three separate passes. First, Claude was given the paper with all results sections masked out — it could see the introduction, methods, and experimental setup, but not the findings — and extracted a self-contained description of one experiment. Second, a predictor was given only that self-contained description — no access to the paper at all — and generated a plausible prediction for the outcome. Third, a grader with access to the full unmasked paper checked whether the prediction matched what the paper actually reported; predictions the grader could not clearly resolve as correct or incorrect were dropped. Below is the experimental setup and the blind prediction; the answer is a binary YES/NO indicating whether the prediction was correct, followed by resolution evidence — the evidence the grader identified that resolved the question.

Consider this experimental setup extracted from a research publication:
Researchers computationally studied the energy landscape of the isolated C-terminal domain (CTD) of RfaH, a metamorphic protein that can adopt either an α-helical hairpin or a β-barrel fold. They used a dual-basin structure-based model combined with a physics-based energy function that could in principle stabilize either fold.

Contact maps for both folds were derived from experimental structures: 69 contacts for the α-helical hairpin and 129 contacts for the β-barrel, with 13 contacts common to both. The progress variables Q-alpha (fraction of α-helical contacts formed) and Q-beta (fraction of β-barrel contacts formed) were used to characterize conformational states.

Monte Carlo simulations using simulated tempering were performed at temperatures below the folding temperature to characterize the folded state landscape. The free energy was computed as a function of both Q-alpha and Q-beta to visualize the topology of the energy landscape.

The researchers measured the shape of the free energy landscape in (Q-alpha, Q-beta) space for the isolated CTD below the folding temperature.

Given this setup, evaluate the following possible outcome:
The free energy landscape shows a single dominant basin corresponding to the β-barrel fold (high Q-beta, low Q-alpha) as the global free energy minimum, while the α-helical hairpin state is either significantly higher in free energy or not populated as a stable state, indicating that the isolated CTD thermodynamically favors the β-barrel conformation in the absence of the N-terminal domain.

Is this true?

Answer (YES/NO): YES